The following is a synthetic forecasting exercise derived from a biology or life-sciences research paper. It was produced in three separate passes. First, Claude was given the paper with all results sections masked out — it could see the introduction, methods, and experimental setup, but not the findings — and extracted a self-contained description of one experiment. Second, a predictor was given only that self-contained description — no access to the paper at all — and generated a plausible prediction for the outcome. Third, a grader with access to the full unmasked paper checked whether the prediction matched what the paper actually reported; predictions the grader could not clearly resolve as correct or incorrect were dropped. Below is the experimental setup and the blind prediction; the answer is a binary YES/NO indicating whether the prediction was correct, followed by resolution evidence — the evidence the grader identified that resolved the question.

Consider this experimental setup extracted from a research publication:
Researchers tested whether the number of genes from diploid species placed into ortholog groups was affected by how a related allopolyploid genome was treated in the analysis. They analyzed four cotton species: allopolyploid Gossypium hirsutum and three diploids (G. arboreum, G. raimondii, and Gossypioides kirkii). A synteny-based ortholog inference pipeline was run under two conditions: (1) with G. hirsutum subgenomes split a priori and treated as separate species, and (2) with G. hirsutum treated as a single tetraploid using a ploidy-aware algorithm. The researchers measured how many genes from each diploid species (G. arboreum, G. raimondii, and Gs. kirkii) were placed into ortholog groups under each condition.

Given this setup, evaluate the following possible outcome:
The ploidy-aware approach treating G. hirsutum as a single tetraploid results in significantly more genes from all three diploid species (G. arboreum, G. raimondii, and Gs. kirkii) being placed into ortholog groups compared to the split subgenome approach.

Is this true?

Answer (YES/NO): NO